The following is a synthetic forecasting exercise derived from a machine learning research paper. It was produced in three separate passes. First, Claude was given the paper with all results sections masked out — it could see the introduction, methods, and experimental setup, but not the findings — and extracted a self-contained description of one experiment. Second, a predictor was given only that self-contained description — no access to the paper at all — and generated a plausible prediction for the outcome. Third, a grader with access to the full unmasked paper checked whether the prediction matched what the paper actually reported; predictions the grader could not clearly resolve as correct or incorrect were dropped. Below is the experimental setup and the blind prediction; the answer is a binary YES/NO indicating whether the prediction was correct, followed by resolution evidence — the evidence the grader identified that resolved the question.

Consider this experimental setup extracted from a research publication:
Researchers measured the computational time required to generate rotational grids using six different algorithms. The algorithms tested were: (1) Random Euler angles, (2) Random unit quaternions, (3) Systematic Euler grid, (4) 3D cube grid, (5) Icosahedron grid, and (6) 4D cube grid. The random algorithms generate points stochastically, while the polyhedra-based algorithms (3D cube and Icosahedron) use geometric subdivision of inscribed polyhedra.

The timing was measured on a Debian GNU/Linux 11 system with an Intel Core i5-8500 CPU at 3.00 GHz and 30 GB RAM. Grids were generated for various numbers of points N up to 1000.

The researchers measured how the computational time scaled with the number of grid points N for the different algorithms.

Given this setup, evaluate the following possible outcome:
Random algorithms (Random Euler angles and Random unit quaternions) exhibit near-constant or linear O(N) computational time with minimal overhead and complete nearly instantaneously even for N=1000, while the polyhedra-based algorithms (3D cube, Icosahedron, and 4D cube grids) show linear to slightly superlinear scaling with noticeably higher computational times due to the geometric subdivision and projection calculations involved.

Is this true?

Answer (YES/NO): NO